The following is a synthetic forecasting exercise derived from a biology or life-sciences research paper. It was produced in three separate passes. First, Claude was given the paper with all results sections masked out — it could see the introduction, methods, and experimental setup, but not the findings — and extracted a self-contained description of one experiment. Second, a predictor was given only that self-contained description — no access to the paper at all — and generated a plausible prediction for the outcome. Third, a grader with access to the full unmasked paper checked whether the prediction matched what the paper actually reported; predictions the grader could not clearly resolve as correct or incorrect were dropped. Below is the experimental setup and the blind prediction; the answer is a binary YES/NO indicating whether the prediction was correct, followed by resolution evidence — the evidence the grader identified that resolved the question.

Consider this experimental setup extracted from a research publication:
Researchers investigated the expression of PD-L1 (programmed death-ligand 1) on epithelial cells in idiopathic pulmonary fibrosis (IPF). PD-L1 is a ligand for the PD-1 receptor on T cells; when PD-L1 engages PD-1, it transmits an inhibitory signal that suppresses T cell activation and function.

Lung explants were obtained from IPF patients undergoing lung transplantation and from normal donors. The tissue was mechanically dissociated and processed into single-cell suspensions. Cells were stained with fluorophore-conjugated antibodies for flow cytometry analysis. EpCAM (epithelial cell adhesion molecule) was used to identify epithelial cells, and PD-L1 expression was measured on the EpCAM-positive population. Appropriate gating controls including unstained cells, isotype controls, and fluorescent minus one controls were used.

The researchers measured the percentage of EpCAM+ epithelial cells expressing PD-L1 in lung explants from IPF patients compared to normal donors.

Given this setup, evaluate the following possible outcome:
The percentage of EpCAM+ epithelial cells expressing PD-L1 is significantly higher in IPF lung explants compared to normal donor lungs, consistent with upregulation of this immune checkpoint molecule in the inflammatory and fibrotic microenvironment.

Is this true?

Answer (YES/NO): YES